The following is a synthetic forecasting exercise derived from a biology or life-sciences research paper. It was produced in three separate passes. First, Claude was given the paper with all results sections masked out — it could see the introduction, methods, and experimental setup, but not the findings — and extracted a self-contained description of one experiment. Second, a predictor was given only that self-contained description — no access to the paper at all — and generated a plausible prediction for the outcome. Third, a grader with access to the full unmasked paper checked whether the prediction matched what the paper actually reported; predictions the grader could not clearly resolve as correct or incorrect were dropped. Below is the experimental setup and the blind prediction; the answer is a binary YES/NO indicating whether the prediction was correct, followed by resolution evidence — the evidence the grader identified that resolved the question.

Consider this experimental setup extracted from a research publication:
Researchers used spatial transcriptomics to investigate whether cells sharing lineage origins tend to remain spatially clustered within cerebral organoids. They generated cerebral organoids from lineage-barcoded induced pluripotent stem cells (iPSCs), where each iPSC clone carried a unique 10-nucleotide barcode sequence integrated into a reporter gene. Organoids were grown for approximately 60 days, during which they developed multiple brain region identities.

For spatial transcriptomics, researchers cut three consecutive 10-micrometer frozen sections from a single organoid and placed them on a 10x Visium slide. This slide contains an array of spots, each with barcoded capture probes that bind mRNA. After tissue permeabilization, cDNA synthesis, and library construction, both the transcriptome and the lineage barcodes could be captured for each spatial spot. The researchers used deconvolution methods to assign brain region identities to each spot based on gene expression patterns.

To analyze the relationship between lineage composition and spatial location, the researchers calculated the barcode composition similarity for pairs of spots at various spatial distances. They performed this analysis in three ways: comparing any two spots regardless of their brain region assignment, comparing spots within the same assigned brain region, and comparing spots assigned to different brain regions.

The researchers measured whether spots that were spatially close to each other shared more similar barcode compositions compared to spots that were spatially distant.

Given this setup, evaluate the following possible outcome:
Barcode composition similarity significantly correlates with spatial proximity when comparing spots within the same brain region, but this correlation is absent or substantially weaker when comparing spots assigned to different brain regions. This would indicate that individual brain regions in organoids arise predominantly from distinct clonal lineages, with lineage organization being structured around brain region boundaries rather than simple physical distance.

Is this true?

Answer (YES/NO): NO